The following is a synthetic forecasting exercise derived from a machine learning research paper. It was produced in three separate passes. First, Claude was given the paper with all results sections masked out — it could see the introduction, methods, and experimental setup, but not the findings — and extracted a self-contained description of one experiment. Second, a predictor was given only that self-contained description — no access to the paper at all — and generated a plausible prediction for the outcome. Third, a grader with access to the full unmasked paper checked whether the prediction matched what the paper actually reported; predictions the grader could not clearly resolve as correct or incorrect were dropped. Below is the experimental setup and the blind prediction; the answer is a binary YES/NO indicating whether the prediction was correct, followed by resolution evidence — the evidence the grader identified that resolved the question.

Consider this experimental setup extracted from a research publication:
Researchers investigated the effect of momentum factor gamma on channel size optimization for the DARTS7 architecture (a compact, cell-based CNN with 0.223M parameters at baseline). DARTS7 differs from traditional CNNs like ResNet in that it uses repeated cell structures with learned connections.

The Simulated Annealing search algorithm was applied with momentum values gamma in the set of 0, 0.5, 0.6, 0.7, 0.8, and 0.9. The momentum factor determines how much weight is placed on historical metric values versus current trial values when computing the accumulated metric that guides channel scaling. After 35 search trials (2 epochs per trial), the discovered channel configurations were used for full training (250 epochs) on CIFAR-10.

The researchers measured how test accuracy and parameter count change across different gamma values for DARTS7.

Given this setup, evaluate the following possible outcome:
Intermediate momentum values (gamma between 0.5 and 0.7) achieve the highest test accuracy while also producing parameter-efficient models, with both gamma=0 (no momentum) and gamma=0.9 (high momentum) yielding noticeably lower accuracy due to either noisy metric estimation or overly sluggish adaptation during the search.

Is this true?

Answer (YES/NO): NO